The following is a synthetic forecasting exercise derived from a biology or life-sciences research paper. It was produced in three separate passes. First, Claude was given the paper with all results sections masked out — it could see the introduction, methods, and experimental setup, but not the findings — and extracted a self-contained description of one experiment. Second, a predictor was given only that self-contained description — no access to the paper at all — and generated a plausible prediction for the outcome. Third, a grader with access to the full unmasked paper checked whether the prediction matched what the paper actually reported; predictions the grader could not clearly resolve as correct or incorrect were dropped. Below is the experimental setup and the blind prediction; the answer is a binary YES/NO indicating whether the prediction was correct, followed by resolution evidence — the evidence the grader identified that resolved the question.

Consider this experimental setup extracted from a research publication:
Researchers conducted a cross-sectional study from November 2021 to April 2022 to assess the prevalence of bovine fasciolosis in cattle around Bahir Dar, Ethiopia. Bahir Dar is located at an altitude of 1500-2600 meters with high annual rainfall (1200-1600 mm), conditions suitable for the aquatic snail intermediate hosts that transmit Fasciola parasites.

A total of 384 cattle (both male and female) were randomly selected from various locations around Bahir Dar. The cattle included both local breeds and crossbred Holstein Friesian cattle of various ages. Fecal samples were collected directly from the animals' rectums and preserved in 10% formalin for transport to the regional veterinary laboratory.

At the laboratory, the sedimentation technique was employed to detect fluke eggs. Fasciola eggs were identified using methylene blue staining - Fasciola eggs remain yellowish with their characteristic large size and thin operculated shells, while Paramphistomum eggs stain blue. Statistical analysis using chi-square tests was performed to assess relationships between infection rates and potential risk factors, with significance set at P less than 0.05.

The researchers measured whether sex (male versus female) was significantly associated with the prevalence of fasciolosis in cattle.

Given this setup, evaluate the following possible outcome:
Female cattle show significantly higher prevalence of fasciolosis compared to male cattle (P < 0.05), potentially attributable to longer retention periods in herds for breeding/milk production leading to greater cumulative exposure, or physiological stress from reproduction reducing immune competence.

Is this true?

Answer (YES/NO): NO